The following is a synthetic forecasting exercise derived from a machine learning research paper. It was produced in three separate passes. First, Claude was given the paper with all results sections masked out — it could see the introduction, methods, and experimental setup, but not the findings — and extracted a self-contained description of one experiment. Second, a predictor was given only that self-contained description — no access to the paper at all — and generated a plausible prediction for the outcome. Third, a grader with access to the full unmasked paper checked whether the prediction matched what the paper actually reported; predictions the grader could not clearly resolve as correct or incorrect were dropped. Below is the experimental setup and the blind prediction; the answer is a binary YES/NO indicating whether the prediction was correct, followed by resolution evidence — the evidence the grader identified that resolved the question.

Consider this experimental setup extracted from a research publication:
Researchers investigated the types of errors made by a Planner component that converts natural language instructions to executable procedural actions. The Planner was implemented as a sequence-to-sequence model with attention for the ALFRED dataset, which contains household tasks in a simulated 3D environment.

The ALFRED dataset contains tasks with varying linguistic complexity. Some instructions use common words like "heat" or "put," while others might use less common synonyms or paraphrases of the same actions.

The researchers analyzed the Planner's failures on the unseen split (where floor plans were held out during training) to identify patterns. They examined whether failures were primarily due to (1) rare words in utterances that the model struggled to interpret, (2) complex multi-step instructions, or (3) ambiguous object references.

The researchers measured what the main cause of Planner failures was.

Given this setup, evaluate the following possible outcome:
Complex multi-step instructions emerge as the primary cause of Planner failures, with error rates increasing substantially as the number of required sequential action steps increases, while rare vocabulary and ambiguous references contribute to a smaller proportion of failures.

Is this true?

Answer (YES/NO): NO